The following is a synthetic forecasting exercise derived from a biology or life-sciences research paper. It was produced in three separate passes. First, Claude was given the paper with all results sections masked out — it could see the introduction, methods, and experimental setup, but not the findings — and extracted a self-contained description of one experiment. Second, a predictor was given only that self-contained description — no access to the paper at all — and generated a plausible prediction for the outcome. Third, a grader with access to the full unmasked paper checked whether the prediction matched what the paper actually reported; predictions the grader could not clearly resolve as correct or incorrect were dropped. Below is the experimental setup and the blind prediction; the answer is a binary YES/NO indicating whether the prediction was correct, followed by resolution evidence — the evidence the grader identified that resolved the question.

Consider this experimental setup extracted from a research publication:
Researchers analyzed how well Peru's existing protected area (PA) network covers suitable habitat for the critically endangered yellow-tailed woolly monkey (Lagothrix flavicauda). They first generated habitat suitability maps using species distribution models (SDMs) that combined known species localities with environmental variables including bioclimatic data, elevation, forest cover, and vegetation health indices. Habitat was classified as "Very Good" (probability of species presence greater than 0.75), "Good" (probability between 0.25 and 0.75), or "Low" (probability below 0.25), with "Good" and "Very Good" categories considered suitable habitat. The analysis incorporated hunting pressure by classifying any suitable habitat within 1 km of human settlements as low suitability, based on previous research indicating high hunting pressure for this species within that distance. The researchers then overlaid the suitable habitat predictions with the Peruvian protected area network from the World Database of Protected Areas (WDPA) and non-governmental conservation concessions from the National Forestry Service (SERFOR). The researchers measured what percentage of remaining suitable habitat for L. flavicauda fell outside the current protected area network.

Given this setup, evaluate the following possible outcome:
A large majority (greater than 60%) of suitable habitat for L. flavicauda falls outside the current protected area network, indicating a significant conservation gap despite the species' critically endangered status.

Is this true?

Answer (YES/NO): YES